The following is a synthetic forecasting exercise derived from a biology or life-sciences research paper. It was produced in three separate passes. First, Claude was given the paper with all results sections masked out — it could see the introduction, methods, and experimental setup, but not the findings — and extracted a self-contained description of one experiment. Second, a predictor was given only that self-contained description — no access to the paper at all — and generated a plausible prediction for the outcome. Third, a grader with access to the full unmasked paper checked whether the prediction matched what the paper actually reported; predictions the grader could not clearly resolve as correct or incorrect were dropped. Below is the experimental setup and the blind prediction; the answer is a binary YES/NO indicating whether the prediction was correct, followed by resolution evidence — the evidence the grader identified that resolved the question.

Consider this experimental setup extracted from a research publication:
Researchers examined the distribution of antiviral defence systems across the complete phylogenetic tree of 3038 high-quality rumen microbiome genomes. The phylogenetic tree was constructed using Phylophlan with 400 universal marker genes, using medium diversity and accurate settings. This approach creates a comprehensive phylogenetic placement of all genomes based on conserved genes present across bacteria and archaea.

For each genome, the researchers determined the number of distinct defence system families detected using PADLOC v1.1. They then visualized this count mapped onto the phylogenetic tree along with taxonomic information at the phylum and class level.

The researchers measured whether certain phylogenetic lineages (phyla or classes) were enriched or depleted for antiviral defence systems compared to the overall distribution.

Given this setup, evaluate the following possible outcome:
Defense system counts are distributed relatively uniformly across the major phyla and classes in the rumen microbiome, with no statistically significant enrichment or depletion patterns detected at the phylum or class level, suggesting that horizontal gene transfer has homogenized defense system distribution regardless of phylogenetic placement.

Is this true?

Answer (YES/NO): NO